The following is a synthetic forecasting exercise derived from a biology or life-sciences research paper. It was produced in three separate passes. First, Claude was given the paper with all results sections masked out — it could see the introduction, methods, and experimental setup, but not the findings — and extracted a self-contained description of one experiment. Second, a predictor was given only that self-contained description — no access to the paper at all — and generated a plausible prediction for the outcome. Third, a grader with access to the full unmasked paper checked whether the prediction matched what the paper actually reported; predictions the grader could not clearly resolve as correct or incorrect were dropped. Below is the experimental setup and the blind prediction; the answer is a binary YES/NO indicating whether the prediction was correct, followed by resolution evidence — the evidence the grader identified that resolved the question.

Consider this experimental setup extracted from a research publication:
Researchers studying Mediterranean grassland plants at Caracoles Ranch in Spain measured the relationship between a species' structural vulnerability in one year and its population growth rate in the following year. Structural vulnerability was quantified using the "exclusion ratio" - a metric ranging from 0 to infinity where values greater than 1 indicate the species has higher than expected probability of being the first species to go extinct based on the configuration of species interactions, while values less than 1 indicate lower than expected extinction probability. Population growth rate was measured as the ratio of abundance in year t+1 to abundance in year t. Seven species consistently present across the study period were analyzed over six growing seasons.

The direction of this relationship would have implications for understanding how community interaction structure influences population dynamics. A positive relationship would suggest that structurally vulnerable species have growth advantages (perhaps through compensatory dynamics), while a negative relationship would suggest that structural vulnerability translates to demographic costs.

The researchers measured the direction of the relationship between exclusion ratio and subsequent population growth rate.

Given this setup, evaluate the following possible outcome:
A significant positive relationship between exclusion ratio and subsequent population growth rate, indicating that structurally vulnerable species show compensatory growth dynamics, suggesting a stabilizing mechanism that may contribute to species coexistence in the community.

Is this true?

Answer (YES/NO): NO